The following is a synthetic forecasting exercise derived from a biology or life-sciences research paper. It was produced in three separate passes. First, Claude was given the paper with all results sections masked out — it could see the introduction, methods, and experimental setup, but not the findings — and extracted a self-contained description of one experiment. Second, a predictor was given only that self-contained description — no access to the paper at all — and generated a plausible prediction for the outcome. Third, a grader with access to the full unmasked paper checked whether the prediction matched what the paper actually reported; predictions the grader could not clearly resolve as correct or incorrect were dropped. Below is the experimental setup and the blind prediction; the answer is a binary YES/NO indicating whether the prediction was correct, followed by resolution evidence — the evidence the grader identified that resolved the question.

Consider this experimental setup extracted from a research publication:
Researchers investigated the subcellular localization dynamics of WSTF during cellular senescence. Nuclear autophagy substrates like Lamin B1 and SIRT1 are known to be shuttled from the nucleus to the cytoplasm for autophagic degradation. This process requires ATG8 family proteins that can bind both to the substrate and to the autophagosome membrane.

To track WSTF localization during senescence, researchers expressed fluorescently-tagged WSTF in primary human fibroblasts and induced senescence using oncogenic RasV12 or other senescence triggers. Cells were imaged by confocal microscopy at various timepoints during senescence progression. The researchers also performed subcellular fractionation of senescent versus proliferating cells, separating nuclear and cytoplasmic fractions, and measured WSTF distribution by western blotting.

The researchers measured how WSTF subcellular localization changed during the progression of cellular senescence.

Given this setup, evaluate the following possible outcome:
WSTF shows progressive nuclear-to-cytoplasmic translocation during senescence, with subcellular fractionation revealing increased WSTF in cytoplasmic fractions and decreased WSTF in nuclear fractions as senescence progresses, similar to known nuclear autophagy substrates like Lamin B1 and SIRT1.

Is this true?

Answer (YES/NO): NO